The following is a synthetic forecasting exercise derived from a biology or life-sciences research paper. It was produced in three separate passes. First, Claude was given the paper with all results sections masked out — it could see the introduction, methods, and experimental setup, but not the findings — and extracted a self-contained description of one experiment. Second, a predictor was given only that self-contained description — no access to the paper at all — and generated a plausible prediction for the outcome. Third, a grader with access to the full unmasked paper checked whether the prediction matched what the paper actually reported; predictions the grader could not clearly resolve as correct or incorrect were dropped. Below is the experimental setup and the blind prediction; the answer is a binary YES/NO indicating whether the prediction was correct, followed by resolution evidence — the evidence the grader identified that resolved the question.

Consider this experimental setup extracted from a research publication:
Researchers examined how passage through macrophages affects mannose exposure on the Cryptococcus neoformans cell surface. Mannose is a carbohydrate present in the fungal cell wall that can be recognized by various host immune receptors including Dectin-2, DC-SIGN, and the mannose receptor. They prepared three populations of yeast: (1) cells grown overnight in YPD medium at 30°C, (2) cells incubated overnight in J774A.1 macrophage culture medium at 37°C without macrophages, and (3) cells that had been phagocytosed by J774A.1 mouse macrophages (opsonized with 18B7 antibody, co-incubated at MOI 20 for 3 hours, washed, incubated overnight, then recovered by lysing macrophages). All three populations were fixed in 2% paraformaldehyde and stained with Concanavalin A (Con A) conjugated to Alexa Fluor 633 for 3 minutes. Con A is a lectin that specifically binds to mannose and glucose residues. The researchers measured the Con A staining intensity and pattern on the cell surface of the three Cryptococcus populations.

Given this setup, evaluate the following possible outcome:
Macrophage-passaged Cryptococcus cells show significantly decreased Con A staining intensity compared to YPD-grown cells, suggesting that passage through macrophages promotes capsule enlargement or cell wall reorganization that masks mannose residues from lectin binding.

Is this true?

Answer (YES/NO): NO